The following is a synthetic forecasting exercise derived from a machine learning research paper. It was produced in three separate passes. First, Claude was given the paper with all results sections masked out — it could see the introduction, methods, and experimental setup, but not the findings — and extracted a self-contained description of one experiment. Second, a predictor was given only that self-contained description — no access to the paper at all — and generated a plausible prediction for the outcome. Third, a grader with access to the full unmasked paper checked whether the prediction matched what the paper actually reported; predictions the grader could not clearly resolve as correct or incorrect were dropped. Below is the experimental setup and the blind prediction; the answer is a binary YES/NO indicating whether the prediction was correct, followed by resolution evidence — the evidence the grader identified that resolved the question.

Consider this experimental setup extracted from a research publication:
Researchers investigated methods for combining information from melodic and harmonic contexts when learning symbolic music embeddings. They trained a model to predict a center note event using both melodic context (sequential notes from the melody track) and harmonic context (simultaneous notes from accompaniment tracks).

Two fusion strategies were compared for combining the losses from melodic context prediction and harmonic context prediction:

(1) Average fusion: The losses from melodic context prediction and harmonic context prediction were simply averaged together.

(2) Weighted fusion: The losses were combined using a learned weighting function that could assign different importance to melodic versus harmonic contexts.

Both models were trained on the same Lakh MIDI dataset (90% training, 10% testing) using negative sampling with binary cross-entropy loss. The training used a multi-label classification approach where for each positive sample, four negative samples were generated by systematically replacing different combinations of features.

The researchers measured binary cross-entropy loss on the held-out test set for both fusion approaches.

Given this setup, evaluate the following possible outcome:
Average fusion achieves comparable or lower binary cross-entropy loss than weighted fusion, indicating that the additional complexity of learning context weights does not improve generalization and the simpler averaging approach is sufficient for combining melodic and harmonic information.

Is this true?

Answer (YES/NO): NO